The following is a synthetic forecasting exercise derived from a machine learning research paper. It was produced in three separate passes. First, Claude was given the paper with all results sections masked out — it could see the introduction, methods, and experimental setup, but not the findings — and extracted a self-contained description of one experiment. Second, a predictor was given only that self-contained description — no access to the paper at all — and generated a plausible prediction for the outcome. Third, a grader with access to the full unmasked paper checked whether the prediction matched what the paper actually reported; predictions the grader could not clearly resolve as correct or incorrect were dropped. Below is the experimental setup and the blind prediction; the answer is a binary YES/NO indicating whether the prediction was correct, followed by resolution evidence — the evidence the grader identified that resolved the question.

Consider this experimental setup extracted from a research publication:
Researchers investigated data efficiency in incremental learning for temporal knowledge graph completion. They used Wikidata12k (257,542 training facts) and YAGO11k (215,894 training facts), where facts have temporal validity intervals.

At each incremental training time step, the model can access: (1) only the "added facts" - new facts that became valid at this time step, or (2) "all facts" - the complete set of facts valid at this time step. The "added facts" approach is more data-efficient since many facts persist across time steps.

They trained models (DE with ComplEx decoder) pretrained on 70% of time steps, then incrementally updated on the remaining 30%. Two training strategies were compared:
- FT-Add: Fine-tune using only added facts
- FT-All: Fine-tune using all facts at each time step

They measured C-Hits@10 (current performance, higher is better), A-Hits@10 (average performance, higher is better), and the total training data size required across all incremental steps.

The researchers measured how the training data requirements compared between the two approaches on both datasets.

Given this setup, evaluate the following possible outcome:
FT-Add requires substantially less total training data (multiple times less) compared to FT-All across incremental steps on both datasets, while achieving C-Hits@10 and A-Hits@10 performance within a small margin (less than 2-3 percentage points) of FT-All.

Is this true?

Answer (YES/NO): NO